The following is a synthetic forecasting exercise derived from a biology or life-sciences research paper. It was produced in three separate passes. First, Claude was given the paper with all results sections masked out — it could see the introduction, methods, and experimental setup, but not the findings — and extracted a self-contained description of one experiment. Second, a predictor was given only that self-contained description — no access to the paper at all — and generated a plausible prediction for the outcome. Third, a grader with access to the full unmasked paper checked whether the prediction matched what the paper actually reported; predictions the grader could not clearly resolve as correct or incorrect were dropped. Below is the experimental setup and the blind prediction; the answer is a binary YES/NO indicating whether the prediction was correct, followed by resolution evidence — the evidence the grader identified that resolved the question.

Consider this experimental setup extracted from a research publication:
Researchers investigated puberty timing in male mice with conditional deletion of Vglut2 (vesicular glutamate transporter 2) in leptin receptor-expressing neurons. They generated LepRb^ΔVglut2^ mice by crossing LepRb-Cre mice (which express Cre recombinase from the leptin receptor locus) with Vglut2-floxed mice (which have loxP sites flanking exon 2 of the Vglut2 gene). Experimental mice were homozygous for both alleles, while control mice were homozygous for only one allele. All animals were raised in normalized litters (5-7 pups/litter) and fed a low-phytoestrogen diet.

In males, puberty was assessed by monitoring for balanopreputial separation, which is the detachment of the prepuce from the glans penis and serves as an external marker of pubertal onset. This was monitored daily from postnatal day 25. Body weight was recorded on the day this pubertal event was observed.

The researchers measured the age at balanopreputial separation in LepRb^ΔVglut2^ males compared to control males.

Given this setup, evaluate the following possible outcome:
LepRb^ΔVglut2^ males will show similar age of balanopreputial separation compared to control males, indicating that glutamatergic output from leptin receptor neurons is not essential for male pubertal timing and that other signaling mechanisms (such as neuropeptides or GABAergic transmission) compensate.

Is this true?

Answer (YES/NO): YES